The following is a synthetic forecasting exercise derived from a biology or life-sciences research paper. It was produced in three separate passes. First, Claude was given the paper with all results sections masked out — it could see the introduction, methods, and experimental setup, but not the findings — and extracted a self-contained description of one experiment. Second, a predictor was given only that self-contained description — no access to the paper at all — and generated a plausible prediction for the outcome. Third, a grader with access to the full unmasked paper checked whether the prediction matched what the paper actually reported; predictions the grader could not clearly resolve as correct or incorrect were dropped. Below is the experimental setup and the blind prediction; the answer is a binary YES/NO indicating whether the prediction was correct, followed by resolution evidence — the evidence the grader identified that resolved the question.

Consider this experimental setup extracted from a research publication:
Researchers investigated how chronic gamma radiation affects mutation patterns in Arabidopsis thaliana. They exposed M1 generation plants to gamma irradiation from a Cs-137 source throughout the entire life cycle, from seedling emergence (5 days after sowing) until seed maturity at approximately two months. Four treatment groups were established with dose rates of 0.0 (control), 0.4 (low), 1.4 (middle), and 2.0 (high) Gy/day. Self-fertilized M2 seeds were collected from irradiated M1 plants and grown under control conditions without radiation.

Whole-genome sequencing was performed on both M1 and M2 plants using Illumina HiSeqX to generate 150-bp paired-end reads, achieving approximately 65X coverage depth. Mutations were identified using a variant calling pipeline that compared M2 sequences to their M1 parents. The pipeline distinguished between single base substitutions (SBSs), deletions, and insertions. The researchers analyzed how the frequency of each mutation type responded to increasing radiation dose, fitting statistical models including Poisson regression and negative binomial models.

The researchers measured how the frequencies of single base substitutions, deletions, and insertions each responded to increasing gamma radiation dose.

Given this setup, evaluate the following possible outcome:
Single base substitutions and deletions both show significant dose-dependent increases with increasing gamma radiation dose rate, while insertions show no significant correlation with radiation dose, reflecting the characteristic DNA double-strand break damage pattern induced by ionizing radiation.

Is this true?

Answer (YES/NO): YES